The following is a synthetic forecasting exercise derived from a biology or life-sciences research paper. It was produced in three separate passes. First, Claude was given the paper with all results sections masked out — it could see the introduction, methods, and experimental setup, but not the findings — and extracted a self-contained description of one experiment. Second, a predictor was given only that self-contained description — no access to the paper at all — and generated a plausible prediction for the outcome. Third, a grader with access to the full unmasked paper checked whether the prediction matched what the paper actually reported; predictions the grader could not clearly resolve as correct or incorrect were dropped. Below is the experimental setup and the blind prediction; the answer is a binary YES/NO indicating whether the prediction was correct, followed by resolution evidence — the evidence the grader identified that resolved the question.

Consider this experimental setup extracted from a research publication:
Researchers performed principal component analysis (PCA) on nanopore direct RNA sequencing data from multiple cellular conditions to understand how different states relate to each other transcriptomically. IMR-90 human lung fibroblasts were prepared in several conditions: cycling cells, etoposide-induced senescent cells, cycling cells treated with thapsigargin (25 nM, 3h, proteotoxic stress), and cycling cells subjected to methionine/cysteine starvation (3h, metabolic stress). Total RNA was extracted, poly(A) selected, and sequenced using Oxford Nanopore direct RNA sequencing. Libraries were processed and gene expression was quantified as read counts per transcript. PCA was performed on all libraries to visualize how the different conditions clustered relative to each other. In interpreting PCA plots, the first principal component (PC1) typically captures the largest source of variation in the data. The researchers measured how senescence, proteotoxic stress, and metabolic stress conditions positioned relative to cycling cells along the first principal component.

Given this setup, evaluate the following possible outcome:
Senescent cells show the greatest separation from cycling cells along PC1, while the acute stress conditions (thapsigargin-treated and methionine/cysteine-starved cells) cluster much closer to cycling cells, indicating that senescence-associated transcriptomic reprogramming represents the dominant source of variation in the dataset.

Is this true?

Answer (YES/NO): YES